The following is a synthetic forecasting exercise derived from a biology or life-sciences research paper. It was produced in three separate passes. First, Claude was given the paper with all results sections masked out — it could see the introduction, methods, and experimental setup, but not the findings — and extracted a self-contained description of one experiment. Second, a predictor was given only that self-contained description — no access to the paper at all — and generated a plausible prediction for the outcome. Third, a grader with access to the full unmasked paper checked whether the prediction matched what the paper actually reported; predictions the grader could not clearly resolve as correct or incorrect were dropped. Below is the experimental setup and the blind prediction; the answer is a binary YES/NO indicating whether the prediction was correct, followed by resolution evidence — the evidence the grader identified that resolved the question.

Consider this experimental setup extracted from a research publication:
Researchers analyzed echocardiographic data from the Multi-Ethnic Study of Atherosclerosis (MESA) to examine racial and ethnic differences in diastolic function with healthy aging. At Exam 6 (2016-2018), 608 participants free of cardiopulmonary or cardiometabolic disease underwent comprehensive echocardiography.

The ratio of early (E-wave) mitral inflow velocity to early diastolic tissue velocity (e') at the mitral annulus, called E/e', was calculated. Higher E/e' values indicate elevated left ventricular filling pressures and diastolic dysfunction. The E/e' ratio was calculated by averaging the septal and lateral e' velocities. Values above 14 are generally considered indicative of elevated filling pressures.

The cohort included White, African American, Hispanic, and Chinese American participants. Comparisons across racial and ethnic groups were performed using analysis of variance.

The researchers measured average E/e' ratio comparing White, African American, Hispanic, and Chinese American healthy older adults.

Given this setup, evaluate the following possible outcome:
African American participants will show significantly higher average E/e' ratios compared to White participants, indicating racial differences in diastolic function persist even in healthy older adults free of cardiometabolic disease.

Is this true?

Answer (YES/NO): NO